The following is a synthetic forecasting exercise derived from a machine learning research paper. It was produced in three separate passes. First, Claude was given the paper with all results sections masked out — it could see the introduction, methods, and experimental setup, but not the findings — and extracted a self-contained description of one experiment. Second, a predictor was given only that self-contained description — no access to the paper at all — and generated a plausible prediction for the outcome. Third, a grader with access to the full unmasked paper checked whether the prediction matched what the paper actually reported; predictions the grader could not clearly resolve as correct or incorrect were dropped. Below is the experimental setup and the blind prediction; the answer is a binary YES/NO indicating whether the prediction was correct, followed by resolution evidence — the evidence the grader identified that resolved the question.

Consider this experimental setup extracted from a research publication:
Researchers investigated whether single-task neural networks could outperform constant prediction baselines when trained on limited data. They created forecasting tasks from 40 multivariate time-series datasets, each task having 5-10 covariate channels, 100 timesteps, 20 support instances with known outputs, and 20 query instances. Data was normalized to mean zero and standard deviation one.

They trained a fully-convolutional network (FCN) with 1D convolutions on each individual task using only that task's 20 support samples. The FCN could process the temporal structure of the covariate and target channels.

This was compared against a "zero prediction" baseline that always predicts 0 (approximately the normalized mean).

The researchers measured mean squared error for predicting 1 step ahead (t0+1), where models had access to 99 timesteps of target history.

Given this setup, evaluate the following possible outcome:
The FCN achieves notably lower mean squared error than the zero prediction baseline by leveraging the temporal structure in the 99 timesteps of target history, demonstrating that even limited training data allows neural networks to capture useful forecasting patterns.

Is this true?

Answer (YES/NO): YES